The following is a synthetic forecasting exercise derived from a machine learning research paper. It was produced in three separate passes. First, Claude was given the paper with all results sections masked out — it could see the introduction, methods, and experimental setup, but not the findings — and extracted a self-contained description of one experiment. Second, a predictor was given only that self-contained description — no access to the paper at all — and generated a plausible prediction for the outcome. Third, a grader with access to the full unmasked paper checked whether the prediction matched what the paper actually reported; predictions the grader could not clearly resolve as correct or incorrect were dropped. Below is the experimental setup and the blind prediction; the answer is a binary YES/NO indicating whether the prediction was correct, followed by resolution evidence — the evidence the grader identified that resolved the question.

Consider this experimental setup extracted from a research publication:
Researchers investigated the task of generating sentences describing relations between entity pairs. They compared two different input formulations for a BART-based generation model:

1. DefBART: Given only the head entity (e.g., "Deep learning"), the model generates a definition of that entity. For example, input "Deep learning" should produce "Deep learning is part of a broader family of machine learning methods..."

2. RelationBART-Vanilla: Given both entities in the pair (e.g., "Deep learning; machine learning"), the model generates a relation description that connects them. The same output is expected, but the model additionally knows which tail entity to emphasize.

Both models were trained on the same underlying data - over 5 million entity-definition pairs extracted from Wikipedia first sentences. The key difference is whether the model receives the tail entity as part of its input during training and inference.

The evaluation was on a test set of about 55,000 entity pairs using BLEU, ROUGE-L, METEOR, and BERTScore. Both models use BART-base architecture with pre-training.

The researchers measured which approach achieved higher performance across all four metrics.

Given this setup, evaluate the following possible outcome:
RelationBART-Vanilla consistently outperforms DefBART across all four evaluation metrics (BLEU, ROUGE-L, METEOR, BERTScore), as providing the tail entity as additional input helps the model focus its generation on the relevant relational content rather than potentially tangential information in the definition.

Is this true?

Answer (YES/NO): YES